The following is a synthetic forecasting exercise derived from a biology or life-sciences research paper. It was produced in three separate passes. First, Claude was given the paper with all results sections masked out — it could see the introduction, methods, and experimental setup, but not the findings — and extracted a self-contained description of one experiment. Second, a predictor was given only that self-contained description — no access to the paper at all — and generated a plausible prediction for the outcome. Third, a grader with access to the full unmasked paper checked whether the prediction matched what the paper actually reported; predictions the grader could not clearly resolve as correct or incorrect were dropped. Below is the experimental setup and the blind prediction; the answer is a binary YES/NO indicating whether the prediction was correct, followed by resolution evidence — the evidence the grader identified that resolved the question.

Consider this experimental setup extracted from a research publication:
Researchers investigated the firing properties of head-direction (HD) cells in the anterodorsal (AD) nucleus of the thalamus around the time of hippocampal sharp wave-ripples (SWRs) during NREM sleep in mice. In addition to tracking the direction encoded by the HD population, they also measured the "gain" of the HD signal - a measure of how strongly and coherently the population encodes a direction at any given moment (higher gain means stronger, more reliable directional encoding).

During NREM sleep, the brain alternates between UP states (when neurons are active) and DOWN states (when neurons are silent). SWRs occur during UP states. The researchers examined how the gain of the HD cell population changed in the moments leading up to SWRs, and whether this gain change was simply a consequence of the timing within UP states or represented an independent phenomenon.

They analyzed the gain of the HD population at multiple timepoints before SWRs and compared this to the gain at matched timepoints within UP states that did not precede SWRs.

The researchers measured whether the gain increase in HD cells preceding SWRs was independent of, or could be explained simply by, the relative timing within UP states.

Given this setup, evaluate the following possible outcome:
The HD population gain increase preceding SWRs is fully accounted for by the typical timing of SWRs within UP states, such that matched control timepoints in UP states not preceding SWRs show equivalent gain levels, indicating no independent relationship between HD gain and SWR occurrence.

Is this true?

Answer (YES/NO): NO